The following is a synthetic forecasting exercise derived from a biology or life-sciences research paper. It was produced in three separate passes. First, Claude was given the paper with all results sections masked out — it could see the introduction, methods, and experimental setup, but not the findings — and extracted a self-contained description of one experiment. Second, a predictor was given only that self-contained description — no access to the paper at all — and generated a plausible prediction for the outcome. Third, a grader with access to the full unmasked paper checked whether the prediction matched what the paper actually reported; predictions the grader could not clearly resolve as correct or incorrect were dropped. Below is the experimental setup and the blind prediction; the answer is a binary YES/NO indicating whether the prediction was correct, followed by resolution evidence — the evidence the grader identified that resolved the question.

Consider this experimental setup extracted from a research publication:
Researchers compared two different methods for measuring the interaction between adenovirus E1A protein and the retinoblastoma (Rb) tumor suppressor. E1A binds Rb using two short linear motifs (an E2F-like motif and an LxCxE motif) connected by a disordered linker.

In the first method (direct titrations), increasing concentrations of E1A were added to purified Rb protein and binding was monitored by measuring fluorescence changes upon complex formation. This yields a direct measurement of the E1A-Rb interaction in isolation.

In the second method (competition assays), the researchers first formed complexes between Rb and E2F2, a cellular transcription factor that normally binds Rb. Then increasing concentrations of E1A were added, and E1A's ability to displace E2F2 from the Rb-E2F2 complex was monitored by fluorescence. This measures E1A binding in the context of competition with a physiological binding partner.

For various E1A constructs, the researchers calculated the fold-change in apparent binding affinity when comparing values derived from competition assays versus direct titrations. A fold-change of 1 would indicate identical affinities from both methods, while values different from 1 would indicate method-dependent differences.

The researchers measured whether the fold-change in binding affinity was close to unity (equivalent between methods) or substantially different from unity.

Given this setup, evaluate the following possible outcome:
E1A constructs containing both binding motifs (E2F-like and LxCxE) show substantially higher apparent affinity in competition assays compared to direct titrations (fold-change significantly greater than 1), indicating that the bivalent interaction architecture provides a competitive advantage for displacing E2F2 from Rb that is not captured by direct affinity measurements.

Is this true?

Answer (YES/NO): NO